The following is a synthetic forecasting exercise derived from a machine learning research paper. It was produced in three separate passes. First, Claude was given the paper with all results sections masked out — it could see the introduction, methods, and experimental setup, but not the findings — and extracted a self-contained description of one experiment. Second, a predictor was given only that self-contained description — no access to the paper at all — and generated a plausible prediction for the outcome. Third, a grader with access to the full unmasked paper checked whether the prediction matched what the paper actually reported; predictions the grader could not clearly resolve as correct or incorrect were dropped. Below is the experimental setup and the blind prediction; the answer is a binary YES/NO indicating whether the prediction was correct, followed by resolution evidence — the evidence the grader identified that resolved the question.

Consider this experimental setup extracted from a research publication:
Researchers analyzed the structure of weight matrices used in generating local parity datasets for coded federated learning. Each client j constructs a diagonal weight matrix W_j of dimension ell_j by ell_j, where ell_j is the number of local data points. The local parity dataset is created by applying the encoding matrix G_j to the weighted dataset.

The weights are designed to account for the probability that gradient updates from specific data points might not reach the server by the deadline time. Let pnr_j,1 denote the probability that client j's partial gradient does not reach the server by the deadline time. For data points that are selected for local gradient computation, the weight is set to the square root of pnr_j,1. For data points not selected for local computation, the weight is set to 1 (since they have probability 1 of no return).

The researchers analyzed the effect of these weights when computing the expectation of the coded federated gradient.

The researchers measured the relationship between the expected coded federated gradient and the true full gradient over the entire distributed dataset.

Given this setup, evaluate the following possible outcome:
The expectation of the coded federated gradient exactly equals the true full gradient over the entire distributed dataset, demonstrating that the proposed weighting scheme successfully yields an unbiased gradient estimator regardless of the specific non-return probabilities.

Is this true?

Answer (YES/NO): NO